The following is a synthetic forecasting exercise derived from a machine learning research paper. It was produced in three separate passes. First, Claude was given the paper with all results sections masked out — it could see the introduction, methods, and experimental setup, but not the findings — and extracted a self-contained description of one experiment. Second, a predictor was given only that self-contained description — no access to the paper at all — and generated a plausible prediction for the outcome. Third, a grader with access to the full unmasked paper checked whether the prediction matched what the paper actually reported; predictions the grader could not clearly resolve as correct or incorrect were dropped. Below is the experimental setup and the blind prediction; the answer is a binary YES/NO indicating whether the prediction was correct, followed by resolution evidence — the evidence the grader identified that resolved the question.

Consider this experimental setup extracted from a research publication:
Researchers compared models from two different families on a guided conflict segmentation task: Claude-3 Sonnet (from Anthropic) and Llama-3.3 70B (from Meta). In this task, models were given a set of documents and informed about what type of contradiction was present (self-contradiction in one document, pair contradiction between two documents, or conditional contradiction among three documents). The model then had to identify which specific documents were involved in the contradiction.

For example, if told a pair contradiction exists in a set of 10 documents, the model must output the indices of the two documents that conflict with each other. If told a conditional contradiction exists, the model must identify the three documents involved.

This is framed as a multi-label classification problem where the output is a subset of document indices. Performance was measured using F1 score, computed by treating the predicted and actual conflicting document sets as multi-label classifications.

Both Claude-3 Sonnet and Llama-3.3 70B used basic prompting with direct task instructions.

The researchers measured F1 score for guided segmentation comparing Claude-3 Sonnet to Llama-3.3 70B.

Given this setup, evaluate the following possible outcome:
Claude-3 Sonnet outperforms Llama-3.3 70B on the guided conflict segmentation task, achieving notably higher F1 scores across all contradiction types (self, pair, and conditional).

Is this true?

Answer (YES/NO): NO